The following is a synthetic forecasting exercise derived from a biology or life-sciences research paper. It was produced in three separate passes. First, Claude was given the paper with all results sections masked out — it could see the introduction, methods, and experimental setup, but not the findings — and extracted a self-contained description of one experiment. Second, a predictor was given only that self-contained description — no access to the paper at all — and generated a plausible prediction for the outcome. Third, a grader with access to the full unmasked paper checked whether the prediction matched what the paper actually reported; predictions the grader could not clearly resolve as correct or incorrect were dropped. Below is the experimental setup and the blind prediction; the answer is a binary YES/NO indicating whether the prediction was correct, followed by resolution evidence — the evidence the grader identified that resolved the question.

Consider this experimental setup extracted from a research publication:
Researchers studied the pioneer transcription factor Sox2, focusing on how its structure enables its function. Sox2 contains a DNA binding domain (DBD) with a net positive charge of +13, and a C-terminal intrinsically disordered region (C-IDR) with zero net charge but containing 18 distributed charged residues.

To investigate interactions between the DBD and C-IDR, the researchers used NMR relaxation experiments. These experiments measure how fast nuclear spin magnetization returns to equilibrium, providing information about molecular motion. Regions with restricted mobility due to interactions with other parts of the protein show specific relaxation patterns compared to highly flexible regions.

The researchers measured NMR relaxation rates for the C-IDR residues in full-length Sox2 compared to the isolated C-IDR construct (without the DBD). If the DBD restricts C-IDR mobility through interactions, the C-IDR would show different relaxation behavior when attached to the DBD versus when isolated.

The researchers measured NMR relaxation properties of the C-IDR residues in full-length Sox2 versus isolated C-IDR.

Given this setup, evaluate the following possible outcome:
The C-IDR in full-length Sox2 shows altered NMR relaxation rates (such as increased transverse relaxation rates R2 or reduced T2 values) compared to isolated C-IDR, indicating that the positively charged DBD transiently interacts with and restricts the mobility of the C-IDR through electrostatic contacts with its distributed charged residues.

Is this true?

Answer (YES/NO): NO